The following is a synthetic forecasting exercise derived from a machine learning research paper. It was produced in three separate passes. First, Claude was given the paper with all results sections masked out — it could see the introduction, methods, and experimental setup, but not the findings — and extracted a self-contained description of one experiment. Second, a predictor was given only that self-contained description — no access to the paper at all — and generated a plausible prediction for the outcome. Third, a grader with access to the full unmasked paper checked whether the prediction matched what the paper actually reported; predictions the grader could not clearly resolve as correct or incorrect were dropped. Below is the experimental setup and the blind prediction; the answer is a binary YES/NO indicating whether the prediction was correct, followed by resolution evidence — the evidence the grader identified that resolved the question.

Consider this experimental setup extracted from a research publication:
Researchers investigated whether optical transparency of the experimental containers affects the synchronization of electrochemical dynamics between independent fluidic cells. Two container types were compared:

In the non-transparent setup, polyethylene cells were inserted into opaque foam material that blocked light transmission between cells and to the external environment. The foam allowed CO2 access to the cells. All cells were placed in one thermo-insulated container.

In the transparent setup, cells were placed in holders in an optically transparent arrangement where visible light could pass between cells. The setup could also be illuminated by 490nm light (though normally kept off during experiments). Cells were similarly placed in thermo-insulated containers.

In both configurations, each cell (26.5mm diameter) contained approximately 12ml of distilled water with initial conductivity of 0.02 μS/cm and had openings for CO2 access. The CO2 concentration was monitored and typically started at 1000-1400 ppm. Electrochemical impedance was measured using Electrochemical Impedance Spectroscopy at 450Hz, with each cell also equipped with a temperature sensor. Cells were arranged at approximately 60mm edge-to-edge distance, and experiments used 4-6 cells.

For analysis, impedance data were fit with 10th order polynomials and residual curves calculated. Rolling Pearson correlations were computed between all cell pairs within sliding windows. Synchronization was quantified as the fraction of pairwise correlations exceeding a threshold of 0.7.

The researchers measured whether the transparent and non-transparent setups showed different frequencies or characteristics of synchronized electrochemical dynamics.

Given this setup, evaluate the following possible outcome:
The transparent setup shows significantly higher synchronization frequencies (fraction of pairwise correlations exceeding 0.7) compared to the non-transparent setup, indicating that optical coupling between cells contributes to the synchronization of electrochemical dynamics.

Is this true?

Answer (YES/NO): YES